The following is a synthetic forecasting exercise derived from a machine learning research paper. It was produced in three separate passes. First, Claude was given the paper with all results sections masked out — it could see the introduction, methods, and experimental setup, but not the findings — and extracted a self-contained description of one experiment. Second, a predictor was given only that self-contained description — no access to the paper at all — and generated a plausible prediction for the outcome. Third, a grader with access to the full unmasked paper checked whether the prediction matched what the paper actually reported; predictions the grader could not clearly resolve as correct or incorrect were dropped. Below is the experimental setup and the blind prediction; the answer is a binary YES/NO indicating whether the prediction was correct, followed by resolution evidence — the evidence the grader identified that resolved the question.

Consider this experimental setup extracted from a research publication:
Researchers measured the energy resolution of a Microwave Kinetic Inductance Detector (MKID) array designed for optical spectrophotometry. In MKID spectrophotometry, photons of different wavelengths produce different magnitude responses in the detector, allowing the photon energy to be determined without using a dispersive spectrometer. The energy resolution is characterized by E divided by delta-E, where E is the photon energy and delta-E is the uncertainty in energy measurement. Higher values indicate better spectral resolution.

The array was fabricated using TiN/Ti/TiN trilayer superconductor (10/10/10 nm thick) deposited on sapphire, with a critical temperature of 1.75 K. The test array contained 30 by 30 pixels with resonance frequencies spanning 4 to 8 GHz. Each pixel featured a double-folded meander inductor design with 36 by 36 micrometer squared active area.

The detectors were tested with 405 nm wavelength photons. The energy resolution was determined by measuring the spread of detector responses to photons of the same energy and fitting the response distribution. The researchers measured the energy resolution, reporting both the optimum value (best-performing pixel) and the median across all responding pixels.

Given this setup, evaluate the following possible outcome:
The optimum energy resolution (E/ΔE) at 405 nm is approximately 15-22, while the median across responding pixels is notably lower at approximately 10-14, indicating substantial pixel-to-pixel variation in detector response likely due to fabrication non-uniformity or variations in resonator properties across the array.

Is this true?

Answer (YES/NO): NO